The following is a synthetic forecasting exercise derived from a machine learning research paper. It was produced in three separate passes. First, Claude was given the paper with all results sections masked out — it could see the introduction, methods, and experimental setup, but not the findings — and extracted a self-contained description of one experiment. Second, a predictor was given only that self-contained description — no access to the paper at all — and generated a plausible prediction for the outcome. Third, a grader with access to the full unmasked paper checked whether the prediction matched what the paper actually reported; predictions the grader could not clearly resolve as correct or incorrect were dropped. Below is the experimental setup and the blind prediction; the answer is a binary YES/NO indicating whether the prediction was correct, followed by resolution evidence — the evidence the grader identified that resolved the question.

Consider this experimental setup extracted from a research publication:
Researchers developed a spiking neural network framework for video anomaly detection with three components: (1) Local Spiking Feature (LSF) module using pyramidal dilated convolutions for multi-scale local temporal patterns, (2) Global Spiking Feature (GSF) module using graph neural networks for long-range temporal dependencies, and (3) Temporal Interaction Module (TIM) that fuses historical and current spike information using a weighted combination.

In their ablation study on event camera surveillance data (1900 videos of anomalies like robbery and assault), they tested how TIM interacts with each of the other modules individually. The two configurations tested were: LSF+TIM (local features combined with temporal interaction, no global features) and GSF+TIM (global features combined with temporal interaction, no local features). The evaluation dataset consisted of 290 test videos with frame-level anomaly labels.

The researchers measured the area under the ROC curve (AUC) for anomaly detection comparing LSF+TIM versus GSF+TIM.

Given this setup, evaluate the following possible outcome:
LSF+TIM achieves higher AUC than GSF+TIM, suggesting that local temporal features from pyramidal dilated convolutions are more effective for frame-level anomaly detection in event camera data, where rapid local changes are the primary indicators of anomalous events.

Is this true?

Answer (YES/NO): YES